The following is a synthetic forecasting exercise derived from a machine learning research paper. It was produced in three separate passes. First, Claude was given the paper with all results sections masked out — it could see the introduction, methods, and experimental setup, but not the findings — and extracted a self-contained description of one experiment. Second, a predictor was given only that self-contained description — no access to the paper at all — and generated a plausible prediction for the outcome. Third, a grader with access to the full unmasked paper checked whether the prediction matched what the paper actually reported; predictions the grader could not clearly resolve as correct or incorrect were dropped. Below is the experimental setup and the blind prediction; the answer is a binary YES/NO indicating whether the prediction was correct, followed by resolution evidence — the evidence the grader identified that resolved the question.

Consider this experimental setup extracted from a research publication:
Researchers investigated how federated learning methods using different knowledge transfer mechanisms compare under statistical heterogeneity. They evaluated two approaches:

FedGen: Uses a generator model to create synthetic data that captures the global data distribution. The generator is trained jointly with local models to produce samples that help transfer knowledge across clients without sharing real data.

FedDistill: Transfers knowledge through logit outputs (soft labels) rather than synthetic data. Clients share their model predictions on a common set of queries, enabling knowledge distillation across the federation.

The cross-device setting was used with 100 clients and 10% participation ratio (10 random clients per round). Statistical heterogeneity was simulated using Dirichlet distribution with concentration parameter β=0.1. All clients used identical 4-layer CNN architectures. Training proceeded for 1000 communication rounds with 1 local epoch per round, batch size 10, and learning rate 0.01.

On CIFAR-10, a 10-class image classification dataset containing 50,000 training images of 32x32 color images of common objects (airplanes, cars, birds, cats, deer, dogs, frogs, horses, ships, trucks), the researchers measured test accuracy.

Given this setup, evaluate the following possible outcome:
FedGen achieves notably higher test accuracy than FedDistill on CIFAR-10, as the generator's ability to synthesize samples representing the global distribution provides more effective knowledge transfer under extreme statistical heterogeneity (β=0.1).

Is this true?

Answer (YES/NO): NO